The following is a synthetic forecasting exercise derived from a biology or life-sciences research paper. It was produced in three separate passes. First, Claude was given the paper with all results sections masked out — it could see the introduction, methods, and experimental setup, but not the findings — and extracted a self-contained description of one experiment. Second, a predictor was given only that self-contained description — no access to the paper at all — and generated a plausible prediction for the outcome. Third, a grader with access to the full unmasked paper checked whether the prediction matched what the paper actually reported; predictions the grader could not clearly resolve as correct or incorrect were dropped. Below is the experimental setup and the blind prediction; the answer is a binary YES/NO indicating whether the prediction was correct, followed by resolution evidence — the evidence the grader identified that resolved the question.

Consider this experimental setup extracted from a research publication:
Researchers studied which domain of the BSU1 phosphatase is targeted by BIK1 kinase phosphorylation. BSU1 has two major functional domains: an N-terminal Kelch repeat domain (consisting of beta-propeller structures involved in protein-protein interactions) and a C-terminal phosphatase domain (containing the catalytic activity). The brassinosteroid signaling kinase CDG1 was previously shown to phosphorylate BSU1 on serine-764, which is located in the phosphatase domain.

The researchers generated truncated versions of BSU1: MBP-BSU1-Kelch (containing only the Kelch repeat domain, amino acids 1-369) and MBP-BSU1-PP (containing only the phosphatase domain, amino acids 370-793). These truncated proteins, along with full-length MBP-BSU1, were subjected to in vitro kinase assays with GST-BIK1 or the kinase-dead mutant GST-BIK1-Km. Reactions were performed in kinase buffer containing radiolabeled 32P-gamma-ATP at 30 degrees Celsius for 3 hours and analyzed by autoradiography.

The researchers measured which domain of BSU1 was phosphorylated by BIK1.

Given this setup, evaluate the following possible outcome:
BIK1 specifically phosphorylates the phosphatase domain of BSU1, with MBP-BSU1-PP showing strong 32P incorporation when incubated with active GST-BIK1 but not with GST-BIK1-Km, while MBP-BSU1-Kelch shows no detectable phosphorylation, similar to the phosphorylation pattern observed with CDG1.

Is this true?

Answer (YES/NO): NO